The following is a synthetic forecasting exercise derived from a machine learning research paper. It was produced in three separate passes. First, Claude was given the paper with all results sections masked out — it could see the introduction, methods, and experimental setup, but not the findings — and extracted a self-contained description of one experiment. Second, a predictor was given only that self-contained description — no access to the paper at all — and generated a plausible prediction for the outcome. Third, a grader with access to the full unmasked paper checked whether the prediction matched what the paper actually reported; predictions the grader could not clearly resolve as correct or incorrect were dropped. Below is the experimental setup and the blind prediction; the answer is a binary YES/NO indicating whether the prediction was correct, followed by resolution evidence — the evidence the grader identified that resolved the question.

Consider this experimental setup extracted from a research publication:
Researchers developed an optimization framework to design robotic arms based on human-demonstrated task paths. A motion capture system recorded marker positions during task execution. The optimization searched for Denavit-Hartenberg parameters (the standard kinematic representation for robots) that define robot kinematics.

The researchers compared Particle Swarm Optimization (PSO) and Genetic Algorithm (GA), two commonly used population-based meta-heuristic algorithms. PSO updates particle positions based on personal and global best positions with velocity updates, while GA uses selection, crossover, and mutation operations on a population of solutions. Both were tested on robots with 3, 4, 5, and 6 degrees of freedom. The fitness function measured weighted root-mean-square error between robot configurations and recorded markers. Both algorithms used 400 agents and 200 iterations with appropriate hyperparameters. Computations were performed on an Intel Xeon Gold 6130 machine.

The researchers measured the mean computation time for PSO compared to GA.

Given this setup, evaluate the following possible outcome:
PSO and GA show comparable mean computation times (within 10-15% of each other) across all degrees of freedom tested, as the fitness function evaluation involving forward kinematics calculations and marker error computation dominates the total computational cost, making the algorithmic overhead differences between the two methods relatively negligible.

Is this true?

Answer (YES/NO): NO